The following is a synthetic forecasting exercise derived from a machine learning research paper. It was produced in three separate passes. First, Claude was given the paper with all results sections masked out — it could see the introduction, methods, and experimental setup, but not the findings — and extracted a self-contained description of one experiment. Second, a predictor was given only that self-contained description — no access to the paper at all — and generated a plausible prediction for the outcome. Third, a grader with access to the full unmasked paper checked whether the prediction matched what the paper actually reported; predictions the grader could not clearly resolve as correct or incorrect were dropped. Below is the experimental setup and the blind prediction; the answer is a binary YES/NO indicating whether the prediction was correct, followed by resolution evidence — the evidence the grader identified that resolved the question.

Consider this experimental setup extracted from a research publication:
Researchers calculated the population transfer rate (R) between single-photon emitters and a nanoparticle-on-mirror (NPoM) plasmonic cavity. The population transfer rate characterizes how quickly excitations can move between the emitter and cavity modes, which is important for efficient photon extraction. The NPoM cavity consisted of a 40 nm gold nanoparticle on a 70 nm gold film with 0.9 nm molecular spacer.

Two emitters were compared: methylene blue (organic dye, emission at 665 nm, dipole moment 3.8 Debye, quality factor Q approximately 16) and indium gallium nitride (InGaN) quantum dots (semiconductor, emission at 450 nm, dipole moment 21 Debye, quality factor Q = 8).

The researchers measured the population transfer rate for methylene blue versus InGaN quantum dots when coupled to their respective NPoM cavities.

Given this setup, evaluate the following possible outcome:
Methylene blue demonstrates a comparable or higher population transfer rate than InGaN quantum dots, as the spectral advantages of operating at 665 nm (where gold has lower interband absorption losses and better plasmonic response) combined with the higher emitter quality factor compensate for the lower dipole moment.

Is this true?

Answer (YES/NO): NO